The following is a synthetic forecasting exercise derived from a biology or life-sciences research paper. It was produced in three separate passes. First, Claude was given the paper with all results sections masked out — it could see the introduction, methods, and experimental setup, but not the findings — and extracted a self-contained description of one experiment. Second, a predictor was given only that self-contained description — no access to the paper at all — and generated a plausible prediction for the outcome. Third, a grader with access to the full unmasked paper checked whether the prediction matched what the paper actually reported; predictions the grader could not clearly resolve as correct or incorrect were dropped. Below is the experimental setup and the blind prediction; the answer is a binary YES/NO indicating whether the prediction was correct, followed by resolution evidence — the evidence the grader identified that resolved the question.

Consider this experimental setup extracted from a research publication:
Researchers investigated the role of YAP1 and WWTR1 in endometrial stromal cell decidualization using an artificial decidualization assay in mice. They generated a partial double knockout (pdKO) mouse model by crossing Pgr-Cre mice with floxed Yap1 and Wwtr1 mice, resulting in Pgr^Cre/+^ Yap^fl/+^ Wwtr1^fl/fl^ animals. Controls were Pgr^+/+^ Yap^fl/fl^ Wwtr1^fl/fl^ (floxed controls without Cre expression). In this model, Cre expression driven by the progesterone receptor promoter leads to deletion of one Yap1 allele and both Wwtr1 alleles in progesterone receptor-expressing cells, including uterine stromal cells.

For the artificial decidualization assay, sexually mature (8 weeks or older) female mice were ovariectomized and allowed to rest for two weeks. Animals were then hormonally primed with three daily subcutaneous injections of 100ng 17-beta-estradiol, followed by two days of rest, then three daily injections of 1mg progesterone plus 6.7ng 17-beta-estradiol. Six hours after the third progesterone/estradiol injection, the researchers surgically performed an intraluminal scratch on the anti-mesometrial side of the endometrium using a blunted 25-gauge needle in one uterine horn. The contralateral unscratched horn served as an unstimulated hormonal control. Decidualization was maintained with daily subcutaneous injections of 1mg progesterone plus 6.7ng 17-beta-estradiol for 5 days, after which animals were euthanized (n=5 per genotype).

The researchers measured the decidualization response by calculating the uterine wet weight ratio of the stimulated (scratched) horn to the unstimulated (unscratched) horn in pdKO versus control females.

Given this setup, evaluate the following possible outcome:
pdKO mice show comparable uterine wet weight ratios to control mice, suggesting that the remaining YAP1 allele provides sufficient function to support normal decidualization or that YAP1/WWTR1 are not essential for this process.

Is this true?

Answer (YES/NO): NO